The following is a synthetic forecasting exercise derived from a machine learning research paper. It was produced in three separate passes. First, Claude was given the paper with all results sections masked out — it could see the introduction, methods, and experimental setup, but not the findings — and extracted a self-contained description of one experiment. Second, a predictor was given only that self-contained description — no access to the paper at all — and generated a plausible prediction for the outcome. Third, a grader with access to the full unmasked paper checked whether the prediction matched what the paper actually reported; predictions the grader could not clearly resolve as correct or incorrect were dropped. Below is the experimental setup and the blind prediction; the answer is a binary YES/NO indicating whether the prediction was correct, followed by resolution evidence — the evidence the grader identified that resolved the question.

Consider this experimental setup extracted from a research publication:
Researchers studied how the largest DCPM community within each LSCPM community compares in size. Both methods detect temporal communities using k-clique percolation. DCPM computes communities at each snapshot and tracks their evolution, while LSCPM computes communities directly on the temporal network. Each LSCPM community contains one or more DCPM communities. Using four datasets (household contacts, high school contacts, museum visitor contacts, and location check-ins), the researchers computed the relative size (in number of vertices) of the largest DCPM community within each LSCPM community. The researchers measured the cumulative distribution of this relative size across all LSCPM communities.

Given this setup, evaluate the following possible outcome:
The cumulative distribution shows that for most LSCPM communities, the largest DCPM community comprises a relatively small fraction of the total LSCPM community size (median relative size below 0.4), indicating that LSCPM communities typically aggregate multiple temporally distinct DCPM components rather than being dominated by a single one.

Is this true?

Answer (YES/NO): NO